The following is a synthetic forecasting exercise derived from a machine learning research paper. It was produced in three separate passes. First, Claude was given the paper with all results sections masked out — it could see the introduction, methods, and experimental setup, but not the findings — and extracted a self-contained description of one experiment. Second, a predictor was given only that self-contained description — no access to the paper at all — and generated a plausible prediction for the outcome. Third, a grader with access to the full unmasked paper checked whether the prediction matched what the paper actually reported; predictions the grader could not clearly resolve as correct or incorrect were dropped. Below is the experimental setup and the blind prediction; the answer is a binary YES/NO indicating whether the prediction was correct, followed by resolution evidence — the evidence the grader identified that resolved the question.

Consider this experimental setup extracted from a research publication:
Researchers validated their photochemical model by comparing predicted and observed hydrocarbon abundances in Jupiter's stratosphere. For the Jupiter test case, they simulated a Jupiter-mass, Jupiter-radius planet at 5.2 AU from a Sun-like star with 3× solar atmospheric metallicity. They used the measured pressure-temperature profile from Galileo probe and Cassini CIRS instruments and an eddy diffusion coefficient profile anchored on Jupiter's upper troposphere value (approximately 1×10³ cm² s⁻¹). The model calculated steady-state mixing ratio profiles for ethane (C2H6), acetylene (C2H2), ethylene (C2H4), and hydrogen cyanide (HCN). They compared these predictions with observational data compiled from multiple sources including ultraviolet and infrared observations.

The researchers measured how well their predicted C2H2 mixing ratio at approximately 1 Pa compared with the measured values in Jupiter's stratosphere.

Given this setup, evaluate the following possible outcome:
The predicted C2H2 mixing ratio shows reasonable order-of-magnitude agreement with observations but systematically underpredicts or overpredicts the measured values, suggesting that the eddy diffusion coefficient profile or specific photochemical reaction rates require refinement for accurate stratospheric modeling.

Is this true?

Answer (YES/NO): NO